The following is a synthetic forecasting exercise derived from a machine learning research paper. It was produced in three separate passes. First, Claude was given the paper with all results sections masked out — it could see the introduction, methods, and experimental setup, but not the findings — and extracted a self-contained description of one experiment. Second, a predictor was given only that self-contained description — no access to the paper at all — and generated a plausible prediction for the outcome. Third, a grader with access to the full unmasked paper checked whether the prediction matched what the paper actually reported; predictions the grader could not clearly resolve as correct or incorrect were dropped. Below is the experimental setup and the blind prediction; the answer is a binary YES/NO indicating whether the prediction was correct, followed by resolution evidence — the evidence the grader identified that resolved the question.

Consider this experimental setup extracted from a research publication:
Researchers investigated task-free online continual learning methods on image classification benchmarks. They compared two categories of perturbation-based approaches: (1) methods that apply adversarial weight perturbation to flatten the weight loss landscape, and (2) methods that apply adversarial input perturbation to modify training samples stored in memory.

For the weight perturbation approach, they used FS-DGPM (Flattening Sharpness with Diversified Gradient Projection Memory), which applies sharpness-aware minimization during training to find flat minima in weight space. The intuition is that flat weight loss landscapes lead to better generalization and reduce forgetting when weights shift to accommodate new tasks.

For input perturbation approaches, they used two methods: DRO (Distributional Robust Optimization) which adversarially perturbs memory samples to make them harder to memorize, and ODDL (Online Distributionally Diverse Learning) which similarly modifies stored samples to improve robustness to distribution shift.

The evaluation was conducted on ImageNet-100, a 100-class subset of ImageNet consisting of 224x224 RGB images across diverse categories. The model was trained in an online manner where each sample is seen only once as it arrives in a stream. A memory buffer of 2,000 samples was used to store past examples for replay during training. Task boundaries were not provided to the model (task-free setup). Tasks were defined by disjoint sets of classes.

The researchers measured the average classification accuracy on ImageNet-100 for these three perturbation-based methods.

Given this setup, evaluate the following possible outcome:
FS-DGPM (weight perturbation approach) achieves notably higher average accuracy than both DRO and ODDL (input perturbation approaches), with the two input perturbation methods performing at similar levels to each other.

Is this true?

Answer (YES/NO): NO